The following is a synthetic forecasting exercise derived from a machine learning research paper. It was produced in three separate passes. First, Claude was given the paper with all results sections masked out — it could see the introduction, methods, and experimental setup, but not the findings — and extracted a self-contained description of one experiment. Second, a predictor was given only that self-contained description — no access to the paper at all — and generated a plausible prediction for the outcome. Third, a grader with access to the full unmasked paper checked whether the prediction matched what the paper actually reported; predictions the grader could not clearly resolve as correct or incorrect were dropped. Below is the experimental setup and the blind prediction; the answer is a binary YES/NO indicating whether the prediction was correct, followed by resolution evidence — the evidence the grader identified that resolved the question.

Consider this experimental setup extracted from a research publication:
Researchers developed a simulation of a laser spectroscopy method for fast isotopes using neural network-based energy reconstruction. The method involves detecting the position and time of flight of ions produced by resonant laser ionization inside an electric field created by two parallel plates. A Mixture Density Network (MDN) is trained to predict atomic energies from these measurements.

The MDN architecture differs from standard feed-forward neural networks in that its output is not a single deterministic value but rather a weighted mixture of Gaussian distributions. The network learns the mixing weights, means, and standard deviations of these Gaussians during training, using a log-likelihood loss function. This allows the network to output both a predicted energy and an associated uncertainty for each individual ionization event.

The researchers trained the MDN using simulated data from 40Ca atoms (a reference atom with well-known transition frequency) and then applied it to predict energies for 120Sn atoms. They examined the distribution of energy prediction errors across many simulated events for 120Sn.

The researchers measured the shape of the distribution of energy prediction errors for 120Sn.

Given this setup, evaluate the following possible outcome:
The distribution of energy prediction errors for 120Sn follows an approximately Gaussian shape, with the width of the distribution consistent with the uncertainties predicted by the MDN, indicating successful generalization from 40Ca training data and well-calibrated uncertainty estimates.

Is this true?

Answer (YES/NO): YES